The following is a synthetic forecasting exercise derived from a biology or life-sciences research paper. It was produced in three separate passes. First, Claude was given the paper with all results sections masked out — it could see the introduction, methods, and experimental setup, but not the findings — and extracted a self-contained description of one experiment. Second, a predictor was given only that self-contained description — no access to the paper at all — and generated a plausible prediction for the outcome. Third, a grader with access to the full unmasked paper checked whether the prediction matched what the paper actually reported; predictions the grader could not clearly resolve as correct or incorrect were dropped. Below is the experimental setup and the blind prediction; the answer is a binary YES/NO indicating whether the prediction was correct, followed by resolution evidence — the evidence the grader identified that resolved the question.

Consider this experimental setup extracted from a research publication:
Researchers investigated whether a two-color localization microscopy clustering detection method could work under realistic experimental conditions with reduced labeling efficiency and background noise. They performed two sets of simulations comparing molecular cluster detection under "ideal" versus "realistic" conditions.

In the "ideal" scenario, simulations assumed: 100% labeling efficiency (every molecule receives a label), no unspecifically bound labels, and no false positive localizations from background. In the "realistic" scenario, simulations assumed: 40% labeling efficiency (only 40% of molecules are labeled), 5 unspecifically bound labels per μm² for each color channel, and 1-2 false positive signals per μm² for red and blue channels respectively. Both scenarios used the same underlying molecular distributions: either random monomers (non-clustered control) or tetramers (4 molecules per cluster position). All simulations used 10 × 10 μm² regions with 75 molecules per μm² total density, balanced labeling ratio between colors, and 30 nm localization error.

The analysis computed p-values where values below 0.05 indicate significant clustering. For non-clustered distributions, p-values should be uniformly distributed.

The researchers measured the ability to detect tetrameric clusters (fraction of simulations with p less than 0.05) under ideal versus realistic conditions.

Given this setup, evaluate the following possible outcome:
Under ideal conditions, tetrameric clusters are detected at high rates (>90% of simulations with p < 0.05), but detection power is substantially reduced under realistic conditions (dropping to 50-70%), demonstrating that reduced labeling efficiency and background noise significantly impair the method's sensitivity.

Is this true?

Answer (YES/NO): NO